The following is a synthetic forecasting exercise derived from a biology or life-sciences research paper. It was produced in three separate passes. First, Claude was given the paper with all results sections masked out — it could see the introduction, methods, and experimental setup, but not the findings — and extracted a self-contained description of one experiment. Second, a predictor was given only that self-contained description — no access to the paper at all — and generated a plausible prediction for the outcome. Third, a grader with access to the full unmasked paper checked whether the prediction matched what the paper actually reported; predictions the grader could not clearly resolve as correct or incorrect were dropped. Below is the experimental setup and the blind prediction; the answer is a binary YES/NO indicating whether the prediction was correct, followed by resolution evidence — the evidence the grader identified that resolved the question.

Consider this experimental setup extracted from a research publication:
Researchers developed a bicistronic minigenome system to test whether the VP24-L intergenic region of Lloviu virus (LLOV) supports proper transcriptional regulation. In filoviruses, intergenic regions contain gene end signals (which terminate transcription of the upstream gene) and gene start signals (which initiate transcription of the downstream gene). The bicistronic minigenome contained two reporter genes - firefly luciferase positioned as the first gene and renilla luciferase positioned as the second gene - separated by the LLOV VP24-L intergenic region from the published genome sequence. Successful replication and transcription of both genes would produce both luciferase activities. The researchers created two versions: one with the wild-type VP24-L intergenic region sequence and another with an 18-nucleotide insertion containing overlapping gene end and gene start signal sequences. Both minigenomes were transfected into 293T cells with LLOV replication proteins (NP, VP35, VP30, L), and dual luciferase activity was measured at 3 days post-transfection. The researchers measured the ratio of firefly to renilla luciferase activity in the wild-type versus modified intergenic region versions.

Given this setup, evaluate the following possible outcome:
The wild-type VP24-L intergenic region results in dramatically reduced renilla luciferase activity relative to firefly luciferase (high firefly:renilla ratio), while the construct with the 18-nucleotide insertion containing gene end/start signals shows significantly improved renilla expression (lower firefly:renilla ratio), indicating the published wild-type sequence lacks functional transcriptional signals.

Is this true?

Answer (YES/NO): YES